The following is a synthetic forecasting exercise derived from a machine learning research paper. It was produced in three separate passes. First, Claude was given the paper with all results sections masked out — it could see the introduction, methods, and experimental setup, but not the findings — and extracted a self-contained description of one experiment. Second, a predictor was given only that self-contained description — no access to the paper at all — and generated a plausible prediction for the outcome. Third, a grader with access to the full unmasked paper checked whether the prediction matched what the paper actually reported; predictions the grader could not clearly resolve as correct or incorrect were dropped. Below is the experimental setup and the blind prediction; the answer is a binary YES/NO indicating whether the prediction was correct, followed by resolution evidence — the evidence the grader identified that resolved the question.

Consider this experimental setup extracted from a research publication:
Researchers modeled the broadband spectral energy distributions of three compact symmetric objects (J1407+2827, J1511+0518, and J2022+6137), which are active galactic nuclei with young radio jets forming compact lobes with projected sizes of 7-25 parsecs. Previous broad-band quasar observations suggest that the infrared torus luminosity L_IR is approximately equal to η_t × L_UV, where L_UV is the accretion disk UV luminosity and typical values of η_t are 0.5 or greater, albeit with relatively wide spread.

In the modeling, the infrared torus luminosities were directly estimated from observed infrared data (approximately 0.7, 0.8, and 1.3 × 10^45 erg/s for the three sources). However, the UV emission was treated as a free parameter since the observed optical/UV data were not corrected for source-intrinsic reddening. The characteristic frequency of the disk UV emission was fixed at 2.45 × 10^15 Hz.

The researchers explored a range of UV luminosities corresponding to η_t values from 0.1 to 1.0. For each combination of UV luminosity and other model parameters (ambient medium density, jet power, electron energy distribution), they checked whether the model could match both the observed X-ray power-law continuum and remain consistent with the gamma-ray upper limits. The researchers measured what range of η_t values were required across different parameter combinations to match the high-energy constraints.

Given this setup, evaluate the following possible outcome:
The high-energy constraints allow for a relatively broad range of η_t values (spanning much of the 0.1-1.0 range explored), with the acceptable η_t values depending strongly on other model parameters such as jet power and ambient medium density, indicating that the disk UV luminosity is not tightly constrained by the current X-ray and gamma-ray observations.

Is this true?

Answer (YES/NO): YES